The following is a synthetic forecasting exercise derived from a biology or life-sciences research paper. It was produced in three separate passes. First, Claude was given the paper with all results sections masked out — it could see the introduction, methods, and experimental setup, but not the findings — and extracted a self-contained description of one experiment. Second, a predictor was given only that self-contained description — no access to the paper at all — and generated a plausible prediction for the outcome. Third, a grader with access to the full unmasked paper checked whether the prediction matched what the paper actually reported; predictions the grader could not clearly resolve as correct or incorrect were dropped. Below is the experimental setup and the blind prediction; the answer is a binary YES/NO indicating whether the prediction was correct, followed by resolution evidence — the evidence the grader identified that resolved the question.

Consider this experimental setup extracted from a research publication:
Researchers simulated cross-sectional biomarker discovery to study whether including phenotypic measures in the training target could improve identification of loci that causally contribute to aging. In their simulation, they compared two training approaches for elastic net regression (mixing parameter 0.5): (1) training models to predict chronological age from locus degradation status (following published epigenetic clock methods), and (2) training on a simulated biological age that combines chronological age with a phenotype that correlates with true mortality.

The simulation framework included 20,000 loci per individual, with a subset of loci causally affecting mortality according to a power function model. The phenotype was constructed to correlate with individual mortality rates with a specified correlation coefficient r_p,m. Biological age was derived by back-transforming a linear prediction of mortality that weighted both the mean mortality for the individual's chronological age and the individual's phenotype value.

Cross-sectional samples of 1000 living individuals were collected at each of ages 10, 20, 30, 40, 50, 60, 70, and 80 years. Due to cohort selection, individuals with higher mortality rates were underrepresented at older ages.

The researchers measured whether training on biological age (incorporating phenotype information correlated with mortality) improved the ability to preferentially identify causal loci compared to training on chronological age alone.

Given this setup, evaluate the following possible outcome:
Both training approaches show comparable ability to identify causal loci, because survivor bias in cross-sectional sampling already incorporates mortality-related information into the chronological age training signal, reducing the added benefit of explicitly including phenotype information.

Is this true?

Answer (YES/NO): NO